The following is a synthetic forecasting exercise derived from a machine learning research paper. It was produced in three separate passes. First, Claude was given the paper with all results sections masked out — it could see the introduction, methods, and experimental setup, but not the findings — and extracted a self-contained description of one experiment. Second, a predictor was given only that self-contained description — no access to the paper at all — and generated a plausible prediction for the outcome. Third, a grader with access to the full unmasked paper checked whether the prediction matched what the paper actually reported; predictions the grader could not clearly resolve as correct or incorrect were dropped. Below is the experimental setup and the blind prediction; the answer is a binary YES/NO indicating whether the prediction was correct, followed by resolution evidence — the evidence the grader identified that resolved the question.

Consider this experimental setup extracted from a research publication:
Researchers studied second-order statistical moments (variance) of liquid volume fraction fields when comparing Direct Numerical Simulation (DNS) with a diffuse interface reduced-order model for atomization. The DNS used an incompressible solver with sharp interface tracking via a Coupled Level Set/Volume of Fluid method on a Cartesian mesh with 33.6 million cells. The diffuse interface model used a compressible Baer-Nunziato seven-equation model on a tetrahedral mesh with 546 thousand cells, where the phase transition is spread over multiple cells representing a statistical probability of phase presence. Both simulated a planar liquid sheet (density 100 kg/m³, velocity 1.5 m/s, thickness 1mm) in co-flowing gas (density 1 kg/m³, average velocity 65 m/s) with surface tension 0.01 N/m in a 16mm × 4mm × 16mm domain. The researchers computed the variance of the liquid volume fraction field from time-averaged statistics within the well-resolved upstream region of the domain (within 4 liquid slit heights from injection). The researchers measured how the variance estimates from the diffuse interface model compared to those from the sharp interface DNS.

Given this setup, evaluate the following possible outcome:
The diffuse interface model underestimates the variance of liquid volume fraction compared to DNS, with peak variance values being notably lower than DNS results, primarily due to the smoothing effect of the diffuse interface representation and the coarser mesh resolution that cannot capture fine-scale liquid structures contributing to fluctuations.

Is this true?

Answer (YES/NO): YES